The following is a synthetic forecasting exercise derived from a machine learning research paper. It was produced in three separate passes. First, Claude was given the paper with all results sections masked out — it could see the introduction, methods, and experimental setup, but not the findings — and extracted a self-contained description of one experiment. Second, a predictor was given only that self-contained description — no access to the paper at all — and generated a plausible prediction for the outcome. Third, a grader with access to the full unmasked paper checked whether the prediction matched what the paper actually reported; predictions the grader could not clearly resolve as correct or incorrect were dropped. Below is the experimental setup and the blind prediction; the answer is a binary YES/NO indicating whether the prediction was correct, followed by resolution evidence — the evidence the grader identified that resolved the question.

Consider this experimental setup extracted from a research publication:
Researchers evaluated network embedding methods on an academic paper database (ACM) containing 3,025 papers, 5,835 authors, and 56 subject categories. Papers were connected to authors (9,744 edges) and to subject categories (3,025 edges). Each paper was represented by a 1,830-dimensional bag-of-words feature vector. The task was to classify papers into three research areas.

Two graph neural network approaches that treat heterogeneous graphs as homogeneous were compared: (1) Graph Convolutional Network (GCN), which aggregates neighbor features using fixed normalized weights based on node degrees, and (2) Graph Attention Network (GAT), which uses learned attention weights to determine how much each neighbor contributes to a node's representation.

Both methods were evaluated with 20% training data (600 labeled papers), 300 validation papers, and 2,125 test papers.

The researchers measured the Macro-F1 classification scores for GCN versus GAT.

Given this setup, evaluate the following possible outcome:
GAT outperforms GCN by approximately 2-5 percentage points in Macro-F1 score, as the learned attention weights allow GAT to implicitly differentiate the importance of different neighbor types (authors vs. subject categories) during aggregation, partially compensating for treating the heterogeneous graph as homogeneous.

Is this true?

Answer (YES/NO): NO